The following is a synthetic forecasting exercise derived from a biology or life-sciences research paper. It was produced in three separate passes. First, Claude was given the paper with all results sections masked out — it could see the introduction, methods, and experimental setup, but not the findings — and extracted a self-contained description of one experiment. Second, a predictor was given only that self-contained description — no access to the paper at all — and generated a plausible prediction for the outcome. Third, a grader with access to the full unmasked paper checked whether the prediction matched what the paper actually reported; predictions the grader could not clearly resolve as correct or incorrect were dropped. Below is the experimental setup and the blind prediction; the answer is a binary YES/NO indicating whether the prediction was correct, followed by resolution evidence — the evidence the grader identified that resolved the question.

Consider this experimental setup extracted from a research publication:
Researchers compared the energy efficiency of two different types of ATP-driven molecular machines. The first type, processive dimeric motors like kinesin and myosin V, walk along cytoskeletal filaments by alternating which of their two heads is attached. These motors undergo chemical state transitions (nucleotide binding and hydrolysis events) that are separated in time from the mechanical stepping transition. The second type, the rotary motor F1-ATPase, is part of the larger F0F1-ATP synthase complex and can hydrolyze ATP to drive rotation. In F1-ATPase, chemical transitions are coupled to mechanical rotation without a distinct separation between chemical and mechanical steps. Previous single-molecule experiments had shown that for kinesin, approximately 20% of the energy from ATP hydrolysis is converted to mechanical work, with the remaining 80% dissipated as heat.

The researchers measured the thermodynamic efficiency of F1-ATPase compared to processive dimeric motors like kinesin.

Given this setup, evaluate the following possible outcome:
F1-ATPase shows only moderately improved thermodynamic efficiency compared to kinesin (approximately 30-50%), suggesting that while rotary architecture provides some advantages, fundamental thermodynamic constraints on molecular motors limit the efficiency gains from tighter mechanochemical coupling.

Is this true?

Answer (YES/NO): NO